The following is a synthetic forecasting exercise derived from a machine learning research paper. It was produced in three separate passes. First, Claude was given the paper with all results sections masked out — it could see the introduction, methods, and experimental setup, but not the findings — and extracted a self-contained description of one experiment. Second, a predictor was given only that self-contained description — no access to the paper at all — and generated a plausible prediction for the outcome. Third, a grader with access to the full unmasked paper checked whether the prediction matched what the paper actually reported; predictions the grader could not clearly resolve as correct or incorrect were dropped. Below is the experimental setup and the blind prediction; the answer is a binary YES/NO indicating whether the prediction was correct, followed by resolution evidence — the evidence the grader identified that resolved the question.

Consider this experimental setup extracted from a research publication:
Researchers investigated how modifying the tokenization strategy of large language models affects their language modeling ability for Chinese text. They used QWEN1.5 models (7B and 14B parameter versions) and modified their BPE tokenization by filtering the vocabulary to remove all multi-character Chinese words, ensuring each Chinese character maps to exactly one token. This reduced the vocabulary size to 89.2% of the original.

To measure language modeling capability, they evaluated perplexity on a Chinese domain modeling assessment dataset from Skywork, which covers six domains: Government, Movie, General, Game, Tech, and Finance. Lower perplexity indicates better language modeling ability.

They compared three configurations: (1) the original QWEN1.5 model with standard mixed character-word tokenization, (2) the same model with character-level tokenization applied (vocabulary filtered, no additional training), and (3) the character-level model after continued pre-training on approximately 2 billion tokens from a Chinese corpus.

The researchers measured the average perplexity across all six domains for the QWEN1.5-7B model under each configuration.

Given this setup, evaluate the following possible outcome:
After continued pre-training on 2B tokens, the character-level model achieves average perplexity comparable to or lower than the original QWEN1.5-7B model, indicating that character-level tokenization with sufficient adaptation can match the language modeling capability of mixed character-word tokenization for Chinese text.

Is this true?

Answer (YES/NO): NO